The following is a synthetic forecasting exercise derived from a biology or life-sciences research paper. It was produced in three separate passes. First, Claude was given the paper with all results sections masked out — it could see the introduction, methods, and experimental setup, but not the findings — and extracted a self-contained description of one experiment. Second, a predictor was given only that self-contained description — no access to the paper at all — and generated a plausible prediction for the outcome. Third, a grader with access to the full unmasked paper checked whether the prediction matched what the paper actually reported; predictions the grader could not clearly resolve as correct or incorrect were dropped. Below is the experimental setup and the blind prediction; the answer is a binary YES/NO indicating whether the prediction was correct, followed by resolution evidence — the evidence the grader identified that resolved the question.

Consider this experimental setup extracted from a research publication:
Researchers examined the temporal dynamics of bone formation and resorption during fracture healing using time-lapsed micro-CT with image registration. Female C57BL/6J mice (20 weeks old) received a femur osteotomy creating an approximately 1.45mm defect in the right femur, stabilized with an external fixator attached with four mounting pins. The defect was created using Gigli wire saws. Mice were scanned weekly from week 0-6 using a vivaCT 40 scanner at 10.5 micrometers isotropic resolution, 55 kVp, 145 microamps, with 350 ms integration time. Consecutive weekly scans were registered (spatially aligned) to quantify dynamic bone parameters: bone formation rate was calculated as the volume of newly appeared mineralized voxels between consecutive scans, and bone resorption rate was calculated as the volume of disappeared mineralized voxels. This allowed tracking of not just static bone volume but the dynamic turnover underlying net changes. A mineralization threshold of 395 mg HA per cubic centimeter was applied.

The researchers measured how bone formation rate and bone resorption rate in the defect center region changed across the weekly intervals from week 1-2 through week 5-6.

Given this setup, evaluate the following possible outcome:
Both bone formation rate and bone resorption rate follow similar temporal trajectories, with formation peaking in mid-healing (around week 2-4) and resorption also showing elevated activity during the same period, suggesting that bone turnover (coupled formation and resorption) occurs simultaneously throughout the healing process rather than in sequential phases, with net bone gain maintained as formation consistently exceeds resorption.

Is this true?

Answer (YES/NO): NO